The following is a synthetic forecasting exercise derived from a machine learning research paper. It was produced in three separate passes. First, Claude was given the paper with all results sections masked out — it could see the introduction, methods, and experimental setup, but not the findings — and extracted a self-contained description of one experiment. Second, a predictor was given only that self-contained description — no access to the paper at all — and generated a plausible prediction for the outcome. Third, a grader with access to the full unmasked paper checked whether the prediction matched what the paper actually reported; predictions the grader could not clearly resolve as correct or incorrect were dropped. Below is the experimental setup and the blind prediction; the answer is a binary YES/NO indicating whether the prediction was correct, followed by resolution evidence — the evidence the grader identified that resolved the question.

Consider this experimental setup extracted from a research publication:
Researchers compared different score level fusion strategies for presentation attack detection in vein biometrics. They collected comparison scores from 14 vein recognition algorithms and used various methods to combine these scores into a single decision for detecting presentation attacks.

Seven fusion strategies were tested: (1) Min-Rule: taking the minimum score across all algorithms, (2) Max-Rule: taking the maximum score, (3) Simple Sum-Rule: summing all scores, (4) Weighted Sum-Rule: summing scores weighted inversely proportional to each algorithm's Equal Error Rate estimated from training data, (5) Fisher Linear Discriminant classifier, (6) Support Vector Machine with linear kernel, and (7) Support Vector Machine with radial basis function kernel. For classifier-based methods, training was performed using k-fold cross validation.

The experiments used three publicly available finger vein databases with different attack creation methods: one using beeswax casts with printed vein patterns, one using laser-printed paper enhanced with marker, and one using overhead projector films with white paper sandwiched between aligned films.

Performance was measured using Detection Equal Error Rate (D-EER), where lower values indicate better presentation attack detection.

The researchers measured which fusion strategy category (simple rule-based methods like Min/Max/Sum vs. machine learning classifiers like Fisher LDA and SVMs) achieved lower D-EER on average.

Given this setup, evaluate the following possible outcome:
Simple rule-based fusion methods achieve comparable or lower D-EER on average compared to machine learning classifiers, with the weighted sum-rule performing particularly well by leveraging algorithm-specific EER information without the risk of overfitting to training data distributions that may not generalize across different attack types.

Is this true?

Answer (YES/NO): NO